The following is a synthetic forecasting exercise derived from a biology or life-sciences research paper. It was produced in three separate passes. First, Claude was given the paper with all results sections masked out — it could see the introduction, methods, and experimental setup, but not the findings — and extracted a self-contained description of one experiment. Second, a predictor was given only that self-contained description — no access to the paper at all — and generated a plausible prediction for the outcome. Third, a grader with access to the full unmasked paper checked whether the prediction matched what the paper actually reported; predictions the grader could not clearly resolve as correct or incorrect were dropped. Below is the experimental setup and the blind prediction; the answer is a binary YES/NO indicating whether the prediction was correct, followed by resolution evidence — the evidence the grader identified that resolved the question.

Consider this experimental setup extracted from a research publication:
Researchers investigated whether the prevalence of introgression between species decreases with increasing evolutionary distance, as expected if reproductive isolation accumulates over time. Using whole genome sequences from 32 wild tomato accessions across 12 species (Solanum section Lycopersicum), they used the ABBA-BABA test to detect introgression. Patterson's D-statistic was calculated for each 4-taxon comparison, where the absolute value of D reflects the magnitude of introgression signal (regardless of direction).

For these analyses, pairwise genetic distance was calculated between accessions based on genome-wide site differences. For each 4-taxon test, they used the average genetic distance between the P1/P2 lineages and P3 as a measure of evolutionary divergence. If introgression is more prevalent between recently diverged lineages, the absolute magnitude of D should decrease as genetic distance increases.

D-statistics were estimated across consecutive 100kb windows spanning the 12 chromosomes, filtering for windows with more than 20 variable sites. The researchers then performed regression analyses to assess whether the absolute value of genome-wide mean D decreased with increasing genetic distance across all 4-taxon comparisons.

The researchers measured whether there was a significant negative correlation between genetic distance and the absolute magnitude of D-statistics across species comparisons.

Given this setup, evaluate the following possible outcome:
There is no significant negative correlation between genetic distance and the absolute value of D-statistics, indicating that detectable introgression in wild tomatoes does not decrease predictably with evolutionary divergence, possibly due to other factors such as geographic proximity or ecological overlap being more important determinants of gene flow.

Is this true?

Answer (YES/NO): YES